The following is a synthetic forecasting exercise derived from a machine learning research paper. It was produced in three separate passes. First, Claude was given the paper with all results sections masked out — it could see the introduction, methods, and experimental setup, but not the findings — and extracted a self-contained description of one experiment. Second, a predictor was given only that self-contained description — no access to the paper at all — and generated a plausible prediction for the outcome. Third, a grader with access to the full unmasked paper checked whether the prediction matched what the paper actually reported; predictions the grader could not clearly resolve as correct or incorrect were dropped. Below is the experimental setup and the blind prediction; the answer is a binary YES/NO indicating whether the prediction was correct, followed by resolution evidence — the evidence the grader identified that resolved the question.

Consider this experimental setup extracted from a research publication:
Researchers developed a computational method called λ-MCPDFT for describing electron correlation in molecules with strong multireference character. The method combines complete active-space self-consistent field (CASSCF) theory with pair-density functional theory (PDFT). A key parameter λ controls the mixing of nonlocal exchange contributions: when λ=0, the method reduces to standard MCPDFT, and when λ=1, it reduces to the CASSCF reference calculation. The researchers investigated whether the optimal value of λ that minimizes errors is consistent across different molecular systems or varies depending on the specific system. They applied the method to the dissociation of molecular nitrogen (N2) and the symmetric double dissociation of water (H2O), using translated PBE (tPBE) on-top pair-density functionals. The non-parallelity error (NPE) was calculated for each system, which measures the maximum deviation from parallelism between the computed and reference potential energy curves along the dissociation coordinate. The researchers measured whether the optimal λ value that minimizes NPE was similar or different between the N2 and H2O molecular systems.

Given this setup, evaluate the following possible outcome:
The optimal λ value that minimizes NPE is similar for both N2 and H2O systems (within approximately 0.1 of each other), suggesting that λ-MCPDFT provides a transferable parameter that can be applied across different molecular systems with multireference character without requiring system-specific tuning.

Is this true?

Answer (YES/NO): NO